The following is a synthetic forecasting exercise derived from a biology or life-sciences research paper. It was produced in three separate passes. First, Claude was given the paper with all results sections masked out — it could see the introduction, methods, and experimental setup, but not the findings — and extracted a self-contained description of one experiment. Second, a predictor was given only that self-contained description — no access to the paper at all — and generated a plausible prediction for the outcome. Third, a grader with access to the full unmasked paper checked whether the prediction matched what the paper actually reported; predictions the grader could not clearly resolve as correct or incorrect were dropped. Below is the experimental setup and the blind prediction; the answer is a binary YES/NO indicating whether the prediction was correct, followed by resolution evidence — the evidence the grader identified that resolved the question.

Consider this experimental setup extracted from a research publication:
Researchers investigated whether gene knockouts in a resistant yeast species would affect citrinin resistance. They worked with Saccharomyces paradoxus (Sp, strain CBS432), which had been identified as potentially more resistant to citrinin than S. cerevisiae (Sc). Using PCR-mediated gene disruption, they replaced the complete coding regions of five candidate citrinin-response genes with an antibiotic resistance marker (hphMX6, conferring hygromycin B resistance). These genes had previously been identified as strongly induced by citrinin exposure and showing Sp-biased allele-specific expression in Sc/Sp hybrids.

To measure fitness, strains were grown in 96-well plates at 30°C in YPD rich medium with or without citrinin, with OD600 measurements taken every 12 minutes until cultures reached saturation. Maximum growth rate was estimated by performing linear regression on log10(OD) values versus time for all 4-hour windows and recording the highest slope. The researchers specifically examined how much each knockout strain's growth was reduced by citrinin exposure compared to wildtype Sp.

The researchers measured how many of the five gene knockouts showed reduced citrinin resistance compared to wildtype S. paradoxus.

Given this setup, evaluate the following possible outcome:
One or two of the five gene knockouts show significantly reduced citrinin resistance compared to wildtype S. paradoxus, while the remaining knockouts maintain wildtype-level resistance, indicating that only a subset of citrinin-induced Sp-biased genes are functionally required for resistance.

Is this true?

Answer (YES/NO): NO